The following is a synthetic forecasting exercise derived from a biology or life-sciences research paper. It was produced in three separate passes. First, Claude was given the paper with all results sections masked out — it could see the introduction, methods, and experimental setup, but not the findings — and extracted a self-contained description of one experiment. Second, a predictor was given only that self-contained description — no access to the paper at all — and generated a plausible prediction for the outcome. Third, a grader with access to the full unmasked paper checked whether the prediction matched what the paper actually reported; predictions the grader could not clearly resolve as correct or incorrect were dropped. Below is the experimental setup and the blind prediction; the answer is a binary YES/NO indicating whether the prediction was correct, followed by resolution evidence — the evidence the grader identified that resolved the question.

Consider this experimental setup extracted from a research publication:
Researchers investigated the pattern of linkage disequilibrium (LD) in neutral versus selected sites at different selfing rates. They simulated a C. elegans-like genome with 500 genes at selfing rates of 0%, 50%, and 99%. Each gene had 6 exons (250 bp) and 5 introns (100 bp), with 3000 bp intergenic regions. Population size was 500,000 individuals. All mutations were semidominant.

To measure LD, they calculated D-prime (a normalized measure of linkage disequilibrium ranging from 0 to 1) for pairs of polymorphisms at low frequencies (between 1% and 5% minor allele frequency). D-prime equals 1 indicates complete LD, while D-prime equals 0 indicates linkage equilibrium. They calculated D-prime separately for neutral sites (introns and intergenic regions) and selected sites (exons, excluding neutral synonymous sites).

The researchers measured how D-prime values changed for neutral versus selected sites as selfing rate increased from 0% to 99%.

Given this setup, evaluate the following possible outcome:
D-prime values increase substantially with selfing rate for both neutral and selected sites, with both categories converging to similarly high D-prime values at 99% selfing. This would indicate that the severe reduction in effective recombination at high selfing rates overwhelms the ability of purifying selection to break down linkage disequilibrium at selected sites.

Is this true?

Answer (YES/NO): NO